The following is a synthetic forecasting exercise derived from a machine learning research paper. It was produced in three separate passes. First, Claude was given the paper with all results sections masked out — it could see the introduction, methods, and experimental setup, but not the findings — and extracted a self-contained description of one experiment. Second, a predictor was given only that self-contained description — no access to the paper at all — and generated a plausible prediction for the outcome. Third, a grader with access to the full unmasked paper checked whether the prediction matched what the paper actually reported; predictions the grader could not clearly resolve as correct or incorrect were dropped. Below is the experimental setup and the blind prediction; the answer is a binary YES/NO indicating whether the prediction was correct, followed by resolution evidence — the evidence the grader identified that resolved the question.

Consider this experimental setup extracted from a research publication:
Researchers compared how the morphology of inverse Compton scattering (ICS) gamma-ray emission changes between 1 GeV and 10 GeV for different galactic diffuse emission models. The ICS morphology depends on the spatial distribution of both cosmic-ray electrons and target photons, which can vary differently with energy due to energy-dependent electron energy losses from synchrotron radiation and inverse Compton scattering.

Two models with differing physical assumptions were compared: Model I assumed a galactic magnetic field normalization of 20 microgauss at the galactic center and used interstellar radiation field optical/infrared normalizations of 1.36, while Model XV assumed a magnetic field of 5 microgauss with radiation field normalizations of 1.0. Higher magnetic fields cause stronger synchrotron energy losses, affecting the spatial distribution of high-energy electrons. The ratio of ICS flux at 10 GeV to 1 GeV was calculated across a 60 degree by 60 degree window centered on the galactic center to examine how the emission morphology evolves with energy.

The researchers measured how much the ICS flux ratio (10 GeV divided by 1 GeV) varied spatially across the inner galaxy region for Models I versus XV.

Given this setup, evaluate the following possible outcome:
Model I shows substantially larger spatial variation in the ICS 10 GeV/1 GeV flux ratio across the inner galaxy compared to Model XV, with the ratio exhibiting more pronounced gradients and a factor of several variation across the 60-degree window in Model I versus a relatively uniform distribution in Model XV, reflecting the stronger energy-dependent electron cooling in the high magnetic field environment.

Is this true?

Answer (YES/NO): NO